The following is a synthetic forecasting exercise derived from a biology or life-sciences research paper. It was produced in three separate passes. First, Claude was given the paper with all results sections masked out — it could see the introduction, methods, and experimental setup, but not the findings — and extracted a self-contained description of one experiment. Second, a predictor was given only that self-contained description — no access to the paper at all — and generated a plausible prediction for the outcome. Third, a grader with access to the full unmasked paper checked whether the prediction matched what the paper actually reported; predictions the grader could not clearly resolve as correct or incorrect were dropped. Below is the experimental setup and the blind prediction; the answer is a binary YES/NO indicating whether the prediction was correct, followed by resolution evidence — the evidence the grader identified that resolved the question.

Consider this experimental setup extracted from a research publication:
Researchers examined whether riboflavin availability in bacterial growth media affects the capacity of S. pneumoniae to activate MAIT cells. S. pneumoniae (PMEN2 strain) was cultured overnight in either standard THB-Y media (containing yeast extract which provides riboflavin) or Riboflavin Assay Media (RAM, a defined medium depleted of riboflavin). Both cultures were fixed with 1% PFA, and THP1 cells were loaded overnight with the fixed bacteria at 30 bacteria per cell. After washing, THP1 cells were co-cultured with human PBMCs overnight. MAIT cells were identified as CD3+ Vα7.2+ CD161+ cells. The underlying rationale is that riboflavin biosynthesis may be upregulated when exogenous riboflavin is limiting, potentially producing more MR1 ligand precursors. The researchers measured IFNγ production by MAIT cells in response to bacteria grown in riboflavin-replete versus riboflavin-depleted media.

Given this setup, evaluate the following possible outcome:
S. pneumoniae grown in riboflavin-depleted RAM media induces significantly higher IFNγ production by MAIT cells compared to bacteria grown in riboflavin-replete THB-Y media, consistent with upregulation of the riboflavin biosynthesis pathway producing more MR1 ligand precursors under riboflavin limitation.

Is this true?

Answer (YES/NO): NO